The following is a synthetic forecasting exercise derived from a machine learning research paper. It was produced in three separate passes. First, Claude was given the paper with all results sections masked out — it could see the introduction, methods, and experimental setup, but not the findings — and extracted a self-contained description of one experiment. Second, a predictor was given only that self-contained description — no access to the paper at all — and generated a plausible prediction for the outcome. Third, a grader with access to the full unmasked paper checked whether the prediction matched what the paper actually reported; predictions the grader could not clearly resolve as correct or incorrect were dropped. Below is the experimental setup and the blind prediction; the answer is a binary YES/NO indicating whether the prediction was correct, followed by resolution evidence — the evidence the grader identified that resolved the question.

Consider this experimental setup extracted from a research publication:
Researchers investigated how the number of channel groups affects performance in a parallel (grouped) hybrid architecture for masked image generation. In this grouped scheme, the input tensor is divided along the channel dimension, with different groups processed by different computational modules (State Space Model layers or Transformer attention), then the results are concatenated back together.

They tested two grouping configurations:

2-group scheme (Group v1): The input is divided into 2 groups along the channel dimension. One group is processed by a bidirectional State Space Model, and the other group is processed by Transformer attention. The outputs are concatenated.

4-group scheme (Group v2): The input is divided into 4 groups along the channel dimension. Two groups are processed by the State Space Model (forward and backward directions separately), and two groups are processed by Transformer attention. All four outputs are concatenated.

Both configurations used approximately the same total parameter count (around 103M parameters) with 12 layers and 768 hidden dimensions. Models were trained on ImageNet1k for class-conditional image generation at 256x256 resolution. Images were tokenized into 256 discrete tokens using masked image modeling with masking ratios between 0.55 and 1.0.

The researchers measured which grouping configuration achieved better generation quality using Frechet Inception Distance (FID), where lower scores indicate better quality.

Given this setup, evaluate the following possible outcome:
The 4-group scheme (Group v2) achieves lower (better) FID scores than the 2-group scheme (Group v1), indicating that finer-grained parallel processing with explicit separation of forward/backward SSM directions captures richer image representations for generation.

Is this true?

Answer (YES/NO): YES